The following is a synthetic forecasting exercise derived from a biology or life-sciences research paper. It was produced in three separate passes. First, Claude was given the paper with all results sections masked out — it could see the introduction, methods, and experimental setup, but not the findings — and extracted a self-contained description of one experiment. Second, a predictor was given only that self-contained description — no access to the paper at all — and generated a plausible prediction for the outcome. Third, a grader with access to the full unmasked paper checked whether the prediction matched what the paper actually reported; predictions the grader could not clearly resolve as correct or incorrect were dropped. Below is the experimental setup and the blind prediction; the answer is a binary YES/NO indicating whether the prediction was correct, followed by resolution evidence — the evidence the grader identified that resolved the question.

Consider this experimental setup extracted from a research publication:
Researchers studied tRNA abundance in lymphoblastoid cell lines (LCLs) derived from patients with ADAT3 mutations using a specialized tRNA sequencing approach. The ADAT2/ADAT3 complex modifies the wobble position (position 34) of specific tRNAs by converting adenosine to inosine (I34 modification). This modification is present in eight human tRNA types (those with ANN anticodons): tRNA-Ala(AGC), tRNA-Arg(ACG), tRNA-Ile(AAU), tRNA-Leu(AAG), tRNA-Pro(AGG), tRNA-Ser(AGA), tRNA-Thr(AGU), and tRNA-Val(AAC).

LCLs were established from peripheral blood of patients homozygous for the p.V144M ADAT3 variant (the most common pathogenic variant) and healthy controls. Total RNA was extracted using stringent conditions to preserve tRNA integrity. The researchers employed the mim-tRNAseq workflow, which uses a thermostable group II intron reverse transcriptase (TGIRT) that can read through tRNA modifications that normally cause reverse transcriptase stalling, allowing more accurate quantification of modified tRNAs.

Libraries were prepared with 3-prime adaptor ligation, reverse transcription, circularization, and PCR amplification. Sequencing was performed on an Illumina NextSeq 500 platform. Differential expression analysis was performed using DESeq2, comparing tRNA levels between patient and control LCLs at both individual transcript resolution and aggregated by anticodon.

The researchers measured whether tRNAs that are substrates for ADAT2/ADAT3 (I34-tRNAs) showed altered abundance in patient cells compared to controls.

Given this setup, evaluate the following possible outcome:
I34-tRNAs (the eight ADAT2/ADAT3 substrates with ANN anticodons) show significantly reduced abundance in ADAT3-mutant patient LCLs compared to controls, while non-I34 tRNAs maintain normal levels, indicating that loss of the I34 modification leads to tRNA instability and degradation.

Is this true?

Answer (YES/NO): NO